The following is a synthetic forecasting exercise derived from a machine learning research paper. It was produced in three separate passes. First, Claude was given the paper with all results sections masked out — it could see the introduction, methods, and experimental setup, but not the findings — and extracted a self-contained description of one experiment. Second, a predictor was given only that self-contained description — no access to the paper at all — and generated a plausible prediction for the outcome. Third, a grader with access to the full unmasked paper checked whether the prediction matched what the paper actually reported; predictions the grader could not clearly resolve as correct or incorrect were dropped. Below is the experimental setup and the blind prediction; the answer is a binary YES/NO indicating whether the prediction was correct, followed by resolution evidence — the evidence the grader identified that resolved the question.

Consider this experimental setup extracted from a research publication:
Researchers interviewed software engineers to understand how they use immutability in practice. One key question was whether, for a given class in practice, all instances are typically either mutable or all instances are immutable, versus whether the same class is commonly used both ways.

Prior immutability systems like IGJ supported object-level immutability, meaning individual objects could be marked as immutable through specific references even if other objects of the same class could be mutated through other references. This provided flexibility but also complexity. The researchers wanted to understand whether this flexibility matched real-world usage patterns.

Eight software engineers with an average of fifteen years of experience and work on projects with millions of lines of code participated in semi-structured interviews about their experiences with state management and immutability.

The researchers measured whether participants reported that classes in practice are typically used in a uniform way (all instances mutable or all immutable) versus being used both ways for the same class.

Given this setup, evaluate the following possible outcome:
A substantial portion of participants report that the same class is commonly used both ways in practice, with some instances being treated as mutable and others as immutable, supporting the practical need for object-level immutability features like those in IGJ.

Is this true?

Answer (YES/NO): NO